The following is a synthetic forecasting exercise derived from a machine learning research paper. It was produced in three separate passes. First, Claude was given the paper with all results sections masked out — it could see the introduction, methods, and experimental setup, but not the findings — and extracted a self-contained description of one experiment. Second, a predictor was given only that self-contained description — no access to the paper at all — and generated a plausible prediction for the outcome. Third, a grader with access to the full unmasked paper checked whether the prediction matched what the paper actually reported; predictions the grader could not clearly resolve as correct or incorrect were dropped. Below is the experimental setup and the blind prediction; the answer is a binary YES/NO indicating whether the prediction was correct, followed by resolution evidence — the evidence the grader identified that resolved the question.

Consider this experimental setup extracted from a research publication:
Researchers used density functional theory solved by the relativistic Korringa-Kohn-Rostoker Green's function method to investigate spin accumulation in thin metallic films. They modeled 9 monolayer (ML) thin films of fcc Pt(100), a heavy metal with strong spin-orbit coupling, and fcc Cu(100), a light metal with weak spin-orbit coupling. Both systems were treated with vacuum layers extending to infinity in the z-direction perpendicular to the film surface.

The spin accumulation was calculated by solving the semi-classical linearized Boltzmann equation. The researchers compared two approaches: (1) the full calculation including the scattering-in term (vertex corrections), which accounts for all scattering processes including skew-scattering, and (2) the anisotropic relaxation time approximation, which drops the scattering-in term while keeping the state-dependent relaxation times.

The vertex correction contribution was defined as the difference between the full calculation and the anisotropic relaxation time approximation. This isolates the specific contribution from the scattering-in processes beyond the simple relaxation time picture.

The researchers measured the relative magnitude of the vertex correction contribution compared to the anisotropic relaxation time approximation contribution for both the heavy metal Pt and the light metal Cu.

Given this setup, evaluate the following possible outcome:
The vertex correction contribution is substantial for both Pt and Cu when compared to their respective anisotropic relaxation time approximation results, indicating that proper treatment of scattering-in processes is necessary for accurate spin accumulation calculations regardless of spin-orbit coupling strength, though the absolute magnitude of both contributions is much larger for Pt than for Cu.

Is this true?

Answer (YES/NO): NO